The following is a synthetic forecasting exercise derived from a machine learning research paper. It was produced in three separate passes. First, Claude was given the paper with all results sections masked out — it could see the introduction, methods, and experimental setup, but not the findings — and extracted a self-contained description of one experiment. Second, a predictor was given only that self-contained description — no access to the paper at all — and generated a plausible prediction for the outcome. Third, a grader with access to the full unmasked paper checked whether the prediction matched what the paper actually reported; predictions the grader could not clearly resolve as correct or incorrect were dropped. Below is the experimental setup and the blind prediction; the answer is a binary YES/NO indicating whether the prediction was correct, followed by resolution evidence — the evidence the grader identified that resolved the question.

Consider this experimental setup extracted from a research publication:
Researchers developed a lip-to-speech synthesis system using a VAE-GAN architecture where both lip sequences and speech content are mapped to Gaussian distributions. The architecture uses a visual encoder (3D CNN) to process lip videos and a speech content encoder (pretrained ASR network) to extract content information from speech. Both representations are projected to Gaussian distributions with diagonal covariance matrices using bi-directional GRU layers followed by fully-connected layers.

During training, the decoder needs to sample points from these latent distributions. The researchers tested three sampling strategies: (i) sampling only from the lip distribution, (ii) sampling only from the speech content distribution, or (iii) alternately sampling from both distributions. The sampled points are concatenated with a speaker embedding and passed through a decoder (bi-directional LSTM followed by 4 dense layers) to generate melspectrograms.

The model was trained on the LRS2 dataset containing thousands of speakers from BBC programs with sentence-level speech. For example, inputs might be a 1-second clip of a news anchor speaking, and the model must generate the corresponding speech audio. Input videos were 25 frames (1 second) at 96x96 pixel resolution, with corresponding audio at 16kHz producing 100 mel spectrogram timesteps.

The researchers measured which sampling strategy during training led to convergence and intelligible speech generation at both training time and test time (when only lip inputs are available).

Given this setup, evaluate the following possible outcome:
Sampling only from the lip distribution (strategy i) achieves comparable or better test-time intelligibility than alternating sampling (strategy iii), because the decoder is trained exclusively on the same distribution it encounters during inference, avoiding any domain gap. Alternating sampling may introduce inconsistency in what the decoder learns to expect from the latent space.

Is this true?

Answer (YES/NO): NO